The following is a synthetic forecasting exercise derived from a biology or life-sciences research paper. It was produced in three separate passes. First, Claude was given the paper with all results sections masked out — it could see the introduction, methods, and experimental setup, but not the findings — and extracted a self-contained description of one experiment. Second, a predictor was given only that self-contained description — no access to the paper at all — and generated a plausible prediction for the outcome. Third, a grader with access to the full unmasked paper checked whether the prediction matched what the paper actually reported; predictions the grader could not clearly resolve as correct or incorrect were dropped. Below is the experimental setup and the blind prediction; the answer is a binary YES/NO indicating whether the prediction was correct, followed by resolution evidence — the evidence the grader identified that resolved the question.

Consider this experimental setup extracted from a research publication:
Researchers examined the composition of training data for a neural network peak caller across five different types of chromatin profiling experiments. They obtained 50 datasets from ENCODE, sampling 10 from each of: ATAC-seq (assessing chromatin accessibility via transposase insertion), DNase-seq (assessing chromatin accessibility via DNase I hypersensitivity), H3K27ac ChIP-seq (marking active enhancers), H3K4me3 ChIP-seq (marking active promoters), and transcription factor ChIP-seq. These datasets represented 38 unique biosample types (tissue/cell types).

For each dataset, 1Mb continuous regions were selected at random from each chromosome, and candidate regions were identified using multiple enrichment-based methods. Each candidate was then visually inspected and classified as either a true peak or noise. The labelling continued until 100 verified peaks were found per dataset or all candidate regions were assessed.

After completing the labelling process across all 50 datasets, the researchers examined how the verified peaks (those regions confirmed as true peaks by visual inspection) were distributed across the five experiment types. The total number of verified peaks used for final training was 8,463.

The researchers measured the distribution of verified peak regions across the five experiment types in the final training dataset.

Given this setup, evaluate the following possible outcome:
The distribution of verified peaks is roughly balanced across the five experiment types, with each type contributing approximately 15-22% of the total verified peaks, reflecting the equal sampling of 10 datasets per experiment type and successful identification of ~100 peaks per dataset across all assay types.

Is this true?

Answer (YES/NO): NO